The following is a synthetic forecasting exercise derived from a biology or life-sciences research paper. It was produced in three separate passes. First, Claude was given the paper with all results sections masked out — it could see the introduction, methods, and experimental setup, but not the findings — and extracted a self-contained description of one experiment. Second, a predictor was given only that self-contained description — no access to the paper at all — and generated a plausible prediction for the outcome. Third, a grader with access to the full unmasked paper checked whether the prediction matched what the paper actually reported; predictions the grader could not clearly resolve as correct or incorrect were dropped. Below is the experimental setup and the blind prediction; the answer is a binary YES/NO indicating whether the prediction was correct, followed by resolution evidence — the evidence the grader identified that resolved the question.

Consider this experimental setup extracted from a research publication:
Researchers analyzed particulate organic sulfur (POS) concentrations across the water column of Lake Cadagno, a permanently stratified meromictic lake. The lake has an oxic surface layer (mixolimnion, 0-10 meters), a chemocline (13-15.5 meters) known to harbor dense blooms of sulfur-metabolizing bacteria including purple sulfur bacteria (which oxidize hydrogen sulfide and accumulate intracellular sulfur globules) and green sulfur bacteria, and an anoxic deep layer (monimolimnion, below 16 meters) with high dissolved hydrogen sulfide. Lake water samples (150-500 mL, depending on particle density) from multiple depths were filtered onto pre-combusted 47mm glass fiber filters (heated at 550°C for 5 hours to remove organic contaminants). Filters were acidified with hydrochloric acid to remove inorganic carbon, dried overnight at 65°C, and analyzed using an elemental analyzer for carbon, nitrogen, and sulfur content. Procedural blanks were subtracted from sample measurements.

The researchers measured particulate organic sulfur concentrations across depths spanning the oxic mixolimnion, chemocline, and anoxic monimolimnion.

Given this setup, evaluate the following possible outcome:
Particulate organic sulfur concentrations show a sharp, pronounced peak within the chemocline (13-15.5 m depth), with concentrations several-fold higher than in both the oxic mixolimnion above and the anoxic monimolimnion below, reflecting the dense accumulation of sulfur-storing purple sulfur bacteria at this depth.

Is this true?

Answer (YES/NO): NO